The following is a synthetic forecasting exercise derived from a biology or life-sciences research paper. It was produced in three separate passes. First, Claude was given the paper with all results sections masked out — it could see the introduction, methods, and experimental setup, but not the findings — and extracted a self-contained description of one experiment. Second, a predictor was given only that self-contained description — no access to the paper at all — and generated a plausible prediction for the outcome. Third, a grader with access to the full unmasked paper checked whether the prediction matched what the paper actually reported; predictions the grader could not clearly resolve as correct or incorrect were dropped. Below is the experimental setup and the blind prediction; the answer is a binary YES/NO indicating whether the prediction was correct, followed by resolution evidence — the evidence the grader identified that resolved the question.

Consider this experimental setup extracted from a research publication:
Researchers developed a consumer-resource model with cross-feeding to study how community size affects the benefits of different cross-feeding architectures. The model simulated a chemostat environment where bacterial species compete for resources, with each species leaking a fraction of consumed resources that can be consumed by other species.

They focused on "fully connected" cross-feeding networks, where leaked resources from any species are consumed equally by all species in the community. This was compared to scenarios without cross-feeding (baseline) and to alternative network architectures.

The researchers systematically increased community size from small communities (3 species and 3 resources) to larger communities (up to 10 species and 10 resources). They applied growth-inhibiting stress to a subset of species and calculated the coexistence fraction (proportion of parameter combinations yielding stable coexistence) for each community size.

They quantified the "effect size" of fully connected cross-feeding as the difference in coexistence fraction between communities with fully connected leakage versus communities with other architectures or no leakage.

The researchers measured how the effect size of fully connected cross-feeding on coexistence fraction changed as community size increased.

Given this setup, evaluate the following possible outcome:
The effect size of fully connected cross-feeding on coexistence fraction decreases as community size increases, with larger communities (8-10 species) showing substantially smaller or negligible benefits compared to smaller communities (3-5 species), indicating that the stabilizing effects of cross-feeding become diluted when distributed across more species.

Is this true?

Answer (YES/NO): YES